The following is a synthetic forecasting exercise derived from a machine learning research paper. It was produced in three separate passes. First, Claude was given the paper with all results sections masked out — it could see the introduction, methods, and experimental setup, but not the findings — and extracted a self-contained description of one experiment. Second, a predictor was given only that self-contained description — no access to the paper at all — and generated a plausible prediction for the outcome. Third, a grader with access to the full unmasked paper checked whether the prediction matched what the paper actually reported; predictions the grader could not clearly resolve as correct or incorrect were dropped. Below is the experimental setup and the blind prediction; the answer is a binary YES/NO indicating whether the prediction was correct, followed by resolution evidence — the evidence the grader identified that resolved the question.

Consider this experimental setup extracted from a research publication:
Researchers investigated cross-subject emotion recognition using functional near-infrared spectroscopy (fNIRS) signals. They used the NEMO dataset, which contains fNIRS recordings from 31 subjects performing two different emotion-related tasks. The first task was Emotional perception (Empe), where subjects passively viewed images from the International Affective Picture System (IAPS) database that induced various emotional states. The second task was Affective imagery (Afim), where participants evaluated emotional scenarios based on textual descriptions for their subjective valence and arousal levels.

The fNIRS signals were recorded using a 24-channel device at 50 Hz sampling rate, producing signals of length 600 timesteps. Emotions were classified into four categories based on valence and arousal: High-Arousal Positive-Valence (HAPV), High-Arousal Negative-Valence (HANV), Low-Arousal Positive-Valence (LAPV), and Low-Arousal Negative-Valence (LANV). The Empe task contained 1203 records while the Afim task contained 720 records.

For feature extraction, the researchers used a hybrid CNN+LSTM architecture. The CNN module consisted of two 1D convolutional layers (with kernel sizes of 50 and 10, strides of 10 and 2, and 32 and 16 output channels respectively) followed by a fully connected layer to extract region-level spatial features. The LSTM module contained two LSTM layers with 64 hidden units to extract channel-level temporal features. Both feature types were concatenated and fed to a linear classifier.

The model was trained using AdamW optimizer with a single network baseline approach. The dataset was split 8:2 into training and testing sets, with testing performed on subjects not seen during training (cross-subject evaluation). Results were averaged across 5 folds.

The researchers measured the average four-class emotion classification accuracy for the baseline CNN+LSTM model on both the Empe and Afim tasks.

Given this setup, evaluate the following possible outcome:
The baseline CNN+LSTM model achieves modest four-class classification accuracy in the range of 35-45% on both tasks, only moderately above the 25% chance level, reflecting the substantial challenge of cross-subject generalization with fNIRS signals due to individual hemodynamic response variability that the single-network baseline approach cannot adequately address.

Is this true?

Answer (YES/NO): NO